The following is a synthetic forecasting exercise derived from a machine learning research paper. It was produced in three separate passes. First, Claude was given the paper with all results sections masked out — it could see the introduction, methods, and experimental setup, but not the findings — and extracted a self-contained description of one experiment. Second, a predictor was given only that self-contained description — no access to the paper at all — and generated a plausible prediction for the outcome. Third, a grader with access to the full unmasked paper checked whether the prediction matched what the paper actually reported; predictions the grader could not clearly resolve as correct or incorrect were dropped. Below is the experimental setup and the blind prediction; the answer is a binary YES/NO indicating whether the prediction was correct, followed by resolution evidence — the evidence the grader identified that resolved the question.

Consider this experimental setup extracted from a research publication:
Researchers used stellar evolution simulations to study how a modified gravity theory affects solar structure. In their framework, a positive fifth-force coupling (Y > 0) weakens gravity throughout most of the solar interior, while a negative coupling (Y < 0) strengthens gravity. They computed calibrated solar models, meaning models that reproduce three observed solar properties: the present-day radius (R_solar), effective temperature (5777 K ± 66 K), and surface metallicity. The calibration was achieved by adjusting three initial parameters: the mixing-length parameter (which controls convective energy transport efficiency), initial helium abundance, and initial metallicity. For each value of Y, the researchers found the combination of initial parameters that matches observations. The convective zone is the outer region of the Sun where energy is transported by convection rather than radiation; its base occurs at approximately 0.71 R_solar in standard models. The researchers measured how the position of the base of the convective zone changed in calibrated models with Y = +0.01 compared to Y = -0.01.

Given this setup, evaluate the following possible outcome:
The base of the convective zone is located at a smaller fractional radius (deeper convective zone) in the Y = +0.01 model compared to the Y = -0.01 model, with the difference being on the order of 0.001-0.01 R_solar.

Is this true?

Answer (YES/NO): NO